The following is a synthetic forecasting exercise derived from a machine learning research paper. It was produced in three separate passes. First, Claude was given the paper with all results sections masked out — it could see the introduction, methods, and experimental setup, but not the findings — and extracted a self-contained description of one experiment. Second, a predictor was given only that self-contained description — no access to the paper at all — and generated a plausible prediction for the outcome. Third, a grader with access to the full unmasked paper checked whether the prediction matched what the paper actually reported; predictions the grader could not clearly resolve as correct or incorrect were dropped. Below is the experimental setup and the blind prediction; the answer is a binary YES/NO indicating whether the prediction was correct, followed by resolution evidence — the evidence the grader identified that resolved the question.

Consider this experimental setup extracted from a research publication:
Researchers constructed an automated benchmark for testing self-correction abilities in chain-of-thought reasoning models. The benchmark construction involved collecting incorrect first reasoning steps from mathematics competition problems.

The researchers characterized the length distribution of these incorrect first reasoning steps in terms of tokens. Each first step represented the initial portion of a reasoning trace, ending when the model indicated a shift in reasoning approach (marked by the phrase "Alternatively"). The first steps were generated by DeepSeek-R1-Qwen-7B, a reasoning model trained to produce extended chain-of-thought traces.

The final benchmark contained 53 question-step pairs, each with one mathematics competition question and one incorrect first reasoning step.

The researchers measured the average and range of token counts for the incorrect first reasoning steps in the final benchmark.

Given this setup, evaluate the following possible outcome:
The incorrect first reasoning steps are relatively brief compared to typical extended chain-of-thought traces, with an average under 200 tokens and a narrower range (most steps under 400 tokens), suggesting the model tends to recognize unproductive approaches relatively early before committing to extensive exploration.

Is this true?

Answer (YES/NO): NO